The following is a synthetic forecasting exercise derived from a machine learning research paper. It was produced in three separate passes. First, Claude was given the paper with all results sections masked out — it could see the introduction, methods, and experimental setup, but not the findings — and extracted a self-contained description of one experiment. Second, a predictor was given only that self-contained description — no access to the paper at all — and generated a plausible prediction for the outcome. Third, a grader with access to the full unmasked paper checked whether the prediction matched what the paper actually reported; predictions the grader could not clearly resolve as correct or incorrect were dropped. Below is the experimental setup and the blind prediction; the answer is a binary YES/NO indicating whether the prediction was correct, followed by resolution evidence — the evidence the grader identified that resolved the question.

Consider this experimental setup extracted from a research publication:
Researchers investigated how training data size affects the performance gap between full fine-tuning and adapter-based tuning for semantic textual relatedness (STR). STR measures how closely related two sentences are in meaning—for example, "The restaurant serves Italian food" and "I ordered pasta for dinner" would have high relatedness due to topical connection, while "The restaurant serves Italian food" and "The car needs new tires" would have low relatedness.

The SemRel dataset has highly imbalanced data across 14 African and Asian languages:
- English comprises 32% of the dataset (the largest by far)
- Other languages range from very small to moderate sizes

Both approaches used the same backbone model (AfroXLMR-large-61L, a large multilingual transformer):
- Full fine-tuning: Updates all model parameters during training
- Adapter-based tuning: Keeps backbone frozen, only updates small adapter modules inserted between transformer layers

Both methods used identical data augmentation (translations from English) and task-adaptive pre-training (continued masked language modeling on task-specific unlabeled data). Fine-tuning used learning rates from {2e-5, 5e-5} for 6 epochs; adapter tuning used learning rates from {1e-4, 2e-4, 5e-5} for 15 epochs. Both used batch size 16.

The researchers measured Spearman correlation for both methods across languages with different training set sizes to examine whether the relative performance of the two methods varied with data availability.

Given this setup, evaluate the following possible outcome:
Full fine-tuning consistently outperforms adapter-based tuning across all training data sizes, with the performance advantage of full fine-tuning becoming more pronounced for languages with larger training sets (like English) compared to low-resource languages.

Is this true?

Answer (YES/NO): NO